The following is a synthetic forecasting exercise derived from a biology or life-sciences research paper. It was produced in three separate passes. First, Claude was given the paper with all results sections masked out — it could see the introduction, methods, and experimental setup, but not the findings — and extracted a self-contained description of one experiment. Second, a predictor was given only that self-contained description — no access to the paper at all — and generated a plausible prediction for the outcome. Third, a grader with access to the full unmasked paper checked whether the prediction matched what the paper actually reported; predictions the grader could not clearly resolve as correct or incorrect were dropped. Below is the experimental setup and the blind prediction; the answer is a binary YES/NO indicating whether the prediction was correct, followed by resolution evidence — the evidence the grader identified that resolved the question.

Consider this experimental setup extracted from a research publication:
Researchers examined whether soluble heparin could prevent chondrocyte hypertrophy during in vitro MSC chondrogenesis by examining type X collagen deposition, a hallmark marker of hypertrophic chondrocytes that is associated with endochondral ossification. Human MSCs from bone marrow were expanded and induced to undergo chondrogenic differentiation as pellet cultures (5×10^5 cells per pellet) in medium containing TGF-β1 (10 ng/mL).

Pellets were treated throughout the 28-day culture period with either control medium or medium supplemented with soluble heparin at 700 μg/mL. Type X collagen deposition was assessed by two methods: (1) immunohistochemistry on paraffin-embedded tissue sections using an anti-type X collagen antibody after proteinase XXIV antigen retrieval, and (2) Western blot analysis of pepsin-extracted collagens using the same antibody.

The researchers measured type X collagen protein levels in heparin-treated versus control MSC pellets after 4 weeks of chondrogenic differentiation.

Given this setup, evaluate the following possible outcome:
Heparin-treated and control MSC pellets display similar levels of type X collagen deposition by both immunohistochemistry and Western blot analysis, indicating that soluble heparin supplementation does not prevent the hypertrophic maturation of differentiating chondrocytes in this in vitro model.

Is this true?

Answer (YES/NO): YES